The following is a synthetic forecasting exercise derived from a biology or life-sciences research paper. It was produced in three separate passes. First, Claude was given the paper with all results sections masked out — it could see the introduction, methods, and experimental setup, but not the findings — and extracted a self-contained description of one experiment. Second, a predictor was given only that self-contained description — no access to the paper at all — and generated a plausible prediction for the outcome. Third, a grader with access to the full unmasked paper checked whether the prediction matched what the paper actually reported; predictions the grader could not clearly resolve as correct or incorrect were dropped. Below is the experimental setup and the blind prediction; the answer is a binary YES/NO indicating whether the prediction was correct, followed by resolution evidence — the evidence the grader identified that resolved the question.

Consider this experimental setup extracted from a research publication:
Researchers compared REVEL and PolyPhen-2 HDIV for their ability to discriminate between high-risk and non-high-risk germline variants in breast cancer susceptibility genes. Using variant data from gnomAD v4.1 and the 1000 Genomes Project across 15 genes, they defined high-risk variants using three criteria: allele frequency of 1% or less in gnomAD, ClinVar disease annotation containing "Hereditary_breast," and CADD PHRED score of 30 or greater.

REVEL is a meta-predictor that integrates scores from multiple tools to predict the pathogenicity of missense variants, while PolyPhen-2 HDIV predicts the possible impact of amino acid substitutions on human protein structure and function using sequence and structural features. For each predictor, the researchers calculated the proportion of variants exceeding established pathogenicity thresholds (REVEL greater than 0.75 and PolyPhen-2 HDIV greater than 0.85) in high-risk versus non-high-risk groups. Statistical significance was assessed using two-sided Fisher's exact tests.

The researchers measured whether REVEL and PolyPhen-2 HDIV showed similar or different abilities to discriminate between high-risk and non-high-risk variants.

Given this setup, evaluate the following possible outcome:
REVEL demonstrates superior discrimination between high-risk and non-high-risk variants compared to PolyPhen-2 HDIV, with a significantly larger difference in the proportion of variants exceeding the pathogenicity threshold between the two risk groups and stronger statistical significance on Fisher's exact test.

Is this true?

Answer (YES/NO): YES